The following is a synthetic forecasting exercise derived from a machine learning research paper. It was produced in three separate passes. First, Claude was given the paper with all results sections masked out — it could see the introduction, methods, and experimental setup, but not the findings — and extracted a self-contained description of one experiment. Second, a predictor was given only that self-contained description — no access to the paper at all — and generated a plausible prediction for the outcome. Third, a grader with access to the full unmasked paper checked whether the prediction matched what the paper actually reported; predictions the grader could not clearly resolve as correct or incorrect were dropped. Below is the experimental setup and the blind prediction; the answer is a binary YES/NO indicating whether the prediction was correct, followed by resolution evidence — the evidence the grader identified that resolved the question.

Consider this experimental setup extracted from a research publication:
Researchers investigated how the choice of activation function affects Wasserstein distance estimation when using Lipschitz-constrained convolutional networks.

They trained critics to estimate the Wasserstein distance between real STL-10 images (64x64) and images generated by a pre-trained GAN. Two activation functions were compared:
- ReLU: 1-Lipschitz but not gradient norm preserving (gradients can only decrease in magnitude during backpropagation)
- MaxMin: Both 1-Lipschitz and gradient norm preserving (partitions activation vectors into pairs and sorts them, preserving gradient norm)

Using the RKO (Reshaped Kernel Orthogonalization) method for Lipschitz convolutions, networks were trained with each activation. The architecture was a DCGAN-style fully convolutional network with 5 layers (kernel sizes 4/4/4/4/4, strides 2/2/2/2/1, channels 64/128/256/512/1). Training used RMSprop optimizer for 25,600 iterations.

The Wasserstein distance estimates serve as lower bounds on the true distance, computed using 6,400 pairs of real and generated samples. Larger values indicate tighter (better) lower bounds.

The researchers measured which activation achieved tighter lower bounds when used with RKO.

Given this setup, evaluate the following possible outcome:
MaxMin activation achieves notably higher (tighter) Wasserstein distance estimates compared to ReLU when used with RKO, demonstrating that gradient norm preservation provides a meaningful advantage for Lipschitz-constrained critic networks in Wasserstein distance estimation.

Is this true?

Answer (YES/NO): YES